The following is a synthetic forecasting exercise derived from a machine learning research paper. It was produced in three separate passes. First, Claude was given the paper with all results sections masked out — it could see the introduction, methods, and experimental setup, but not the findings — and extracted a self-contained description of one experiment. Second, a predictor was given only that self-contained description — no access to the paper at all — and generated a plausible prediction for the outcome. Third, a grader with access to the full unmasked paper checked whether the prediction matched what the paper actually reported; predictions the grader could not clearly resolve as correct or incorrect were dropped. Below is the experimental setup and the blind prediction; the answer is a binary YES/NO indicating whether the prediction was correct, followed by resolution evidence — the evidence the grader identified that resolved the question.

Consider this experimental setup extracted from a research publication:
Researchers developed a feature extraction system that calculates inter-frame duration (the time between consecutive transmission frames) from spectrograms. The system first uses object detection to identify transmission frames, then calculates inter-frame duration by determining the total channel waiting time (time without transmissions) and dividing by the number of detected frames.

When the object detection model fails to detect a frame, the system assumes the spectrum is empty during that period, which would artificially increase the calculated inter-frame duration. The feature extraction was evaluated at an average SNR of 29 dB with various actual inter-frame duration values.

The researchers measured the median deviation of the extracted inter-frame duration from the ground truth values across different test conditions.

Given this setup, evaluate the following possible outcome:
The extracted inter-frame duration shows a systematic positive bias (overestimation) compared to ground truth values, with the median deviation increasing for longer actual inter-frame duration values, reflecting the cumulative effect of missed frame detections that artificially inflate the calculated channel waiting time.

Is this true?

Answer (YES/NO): NO